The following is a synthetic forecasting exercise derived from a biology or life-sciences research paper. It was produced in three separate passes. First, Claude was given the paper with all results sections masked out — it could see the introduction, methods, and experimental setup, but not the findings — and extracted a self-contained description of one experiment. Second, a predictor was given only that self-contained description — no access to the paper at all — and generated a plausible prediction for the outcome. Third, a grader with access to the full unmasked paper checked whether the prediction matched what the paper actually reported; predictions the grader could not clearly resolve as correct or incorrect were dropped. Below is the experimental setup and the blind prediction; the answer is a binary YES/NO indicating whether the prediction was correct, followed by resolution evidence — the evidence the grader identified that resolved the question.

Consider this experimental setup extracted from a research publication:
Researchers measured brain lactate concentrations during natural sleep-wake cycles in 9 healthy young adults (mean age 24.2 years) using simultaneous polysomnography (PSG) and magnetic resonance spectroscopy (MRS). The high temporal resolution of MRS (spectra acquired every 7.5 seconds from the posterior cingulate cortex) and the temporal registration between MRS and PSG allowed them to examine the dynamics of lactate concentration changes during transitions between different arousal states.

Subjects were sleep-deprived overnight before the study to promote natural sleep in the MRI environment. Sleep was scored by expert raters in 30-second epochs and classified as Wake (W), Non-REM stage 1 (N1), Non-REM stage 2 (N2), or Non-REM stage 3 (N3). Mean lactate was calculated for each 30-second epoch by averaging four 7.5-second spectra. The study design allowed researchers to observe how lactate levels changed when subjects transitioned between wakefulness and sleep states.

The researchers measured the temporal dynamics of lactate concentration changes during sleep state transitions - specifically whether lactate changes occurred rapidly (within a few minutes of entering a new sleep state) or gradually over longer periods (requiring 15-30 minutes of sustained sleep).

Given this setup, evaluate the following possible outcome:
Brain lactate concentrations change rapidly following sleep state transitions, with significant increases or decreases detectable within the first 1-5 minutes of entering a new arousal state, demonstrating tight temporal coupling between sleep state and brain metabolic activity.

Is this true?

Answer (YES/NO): NO